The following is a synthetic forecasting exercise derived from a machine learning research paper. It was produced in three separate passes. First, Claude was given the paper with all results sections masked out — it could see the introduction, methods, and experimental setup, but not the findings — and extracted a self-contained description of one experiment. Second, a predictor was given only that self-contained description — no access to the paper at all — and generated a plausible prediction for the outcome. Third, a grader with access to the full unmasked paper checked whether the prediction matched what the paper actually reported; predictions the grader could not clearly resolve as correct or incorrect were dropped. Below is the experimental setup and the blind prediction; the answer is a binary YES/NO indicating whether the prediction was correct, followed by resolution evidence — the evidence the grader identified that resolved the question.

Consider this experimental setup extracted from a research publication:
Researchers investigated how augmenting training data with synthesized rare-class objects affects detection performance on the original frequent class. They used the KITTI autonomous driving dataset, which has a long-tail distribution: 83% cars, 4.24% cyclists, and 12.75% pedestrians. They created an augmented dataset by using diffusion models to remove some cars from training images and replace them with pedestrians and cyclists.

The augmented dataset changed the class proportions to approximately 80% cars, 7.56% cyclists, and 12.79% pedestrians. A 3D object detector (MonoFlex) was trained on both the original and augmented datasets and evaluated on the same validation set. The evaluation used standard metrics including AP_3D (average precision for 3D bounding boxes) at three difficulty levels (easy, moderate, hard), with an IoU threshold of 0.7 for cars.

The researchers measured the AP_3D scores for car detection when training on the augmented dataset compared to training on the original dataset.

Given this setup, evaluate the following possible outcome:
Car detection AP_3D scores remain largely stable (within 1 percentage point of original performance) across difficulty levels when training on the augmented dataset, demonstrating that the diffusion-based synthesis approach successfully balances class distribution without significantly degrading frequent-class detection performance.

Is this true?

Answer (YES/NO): NO